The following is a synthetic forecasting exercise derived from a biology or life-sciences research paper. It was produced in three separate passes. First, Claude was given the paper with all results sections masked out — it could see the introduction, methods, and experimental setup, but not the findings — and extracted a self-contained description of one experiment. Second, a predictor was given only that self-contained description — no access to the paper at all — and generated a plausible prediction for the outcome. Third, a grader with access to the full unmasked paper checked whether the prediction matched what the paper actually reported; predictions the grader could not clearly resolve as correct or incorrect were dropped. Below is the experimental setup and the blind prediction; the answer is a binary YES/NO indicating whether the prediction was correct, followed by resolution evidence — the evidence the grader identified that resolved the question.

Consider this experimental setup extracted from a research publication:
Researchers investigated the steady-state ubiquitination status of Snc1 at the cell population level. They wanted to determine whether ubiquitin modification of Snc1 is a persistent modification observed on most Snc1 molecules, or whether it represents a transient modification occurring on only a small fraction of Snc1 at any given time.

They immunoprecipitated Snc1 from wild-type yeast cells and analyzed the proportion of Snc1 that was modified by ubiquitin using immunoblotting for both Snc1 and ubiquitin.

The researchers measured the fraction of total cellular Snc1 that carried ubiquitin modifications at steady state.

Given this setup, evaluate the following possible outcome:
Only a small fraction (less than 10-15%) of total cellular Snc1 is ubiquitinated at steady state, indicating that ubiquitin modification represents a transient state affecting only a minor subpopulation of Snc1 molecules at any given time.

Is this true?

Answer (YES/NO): YES